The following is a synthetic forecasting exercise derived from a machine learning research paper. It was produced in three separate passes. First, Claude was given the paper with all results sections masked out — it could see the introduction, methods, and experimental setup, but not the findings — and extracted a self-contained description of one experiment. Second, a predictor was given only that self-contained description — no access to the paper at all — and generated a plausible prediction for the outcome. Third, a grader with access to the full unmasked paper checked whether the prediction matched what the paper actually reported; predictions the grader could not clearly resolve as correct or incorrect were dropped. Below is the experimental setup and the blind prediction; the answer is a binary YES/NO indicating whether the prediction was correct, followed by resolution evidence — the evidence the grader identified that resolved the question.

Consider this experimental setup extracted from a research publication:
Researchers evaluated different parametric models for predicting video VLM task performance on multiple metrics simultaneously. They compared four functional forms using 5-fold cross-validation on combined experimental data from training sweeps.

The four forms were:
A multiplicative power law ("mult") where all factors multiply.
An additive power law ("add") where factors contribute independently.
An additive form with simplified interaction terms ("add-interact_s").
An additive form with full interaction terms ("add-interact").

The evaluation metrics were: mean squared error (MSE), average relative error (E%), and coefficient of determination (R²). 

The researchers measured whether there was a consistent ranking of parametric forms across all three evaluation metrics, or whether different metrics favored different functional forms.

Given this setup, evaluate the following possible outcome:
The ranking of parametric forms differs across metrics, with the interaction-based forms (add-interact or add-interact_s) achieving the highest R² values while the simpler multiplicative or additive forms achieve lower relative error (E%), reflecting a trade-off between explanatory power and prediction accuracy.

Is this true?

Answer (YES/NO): NO